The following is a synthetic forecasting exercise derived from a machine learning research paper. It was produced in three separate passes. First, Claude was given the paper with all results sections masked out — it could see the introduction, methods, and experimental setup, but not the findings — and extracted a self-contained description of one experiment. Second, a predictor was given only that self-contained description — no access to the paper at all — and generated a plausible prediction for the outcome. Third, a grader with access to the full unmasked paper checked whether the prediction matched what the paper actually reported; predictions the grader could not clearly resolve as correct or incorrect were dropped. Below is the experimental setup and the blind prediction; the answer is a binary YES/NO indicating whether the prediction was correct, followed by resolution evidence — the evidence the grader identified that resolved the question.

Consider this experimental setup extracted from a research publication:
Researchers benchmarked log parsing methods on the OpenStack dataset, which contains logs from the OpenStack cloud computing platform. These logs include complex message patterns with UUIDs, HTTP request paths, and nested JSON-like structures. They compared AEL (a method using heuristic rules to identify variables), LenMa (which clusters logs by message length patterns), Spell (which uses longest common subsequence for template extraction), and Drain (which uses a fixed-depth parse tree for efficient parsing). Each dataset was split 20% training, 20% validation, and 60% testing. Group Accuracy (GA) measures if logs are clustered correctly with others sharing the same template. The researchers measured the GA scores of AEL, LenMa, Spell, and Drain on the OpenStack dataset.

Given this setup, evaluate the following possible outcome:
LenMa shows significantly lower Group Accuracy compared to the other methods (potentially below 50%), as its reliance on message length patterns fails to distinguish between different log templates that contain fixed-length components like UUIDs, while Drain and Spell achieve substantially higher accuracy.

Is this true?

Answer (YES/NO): NO